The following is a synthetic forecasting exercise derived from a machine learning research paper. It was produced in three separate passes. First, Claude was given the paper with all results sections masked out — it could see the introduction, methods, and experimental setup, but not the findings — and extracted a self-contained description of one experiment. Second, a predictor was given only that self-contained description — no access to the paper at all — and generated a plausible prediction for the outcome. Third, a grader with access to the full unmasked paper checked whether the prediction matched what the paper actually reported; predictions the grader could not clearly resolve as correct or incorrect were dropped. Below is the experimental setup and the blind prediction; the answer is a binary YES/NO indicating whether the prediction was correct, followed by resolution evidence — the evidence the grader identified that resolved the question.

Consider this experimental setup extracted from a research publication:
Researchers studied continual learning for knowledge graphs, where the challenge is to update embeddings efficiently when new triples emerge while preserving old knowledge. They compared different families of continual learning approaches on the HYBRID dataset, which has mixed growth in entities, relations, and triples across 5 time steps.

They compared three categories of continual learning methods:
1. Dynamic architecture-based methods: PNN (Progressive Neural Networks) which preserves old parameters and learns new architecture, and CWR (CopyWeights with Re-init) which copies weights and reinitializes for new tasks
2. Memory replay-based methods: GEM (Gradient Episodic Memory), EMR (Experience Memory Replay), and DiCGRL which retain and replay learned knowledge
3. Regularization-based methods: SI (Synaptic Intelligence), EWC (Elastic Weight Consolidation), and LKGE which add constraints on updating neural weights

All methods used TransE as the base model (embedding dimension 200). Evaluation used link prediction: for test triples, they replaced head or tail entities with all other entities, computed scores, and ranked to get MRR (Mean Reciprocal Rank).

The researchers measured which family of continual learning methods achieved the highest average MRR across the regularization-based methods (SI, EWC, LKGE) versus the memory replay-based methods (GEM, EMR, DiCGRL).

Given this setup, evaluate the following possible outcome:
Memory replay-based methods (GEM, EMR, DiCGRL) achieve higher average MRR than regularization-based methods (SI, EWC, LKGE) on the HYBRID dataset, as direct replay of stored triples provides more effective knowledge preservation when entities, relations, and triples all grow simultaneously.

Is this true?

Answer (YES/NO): NO